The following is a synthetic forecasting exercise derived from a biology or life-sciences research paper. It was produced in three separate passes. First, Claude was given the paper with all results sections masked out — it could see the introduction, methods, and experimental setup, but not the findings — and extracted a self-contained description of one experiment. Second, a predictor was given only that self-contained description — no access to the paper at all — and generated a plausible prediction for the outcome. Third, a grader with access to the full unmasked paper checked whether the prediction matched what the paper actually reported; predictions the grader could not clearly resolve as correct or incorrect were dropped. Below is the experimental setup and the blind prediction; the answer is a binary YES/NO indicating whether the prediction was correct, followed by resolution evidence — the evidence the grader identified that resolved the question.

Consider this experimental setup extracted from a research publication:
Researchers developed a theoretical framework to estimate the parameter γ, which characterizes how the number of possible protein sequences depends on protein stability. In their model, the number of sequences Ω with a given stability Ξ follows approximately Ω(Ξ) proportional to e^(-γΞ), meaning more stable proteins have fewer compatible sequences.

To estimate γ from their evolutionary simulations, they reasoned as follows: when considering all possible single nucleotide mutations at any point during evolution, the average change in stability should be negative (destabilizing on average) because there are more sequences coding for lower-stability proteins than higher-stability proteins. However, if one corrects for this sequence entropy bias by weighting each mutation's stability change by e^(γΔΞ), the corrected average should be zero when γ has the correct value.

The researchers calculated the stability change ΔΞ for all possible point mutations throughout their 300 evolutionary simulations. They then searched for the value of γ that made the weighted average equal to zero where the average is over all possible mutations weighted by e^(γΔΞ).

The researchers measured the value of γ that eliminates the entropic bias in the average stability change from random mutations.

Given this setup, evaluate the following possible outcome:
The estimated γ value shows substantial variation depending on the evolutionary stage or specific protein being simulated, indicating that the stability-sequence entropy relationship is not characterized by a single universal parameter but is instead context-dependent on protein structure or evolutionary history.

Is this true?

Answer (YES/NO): NO